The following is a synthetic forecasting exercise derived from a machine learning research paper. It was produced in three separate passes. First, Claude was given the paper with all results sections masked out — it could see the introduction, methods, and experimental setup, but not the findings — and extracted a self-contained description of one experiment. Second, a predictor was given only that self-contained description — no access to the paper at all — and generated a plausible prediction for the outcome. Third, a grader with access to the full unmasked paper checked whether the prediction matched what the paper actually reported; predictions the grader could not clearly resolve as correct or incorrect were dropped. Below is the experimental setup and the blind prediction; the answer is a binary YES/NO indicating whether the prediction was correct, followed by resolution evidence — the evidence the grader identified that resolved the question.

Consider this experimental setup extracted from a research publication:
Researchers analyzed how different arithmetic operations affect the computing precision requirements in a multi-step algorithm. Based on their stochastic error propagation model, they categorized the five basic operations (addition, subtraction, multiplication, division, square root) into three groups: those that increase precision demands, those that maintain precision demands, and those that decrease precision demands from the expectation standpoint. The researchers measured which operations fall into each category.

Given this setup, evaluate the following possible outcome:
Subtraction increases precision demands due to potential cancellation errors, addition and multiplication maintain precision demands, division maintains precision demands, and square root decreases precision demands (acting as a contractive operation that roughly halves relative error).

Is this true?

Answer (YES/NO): NO